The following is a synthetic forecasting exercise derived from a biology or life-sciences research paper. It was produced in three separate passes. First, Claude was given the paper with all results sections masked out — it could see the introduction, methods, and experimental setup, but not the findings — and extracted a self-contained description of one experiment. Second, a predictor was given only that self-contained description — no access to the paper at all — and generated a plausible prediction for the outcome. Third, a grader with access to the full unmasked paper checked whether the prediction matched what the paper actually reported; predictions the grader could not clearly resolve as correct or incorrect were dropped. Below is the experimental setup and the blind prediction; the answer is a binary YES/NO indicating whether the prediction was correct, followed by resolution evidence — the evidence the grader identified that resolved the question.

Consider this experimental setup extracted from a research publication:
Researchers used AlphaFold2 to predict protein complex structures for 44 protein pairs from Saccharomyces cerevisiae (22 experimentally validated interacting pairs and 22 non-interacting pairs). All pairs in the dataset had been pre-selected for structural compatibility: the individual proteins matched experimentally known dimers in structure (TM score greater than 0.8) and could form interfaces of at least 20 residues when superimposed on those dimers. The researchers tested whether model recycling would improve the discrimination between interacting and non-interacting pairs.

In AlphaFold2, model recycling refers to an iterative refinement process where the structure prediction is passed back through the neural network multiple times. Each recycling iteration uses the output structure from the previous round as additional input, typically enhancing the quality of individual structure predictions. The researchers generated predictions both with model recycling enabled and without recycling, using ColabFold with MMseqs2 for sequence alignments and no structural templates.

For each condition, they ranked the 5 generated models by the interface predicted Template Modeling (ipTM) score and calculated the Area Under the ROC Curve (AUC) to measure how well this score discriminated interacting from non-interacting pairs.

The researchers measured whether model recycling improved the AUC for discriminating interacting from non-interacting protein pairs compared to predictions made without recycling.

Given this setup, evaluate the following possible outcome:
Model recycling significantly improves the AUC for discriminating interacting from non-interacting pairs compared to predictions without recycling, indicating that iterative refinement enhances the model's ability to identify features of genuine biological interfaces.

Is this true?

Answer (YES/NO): NO